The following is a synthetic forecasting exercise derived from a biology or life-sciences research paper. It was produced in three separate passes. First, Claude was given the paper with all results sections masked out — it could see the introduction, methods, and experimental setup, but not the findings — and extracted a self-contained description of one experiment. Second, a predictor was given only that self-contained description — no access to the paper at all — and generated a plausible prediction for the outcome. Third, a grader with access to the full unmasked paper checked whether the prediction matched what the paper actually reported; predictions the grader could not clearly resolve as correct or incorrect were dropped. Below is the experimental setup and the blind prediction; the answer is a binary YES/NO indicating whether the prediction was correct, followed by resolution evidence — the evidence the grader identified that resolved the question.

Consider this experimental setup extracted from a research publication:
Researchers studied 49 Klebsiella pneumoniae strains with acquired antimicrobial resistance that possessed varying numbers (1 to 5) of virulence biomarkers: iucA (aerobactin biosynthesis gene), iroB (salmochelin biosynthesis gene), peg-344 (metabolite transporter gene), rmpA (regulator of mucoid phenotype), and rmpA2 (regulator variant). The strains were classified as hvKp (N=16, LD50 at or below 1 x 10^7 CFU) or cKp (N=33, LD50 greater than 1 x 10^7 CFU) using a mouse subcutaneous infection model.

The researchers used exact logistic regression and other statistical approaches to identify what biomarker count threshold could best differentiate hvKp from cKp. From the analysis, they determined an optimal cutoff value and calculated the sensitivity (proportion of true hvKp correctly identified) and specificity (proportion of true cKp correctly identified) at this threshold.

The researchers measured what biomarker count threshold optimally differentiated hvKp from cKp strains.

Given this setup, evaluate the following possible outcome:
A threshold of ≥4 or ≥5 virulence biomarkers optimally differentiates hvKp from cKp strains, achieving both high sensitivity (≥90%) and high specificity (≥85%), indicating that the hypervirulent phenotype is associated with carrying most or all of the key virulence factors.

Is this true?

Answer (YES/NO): NO